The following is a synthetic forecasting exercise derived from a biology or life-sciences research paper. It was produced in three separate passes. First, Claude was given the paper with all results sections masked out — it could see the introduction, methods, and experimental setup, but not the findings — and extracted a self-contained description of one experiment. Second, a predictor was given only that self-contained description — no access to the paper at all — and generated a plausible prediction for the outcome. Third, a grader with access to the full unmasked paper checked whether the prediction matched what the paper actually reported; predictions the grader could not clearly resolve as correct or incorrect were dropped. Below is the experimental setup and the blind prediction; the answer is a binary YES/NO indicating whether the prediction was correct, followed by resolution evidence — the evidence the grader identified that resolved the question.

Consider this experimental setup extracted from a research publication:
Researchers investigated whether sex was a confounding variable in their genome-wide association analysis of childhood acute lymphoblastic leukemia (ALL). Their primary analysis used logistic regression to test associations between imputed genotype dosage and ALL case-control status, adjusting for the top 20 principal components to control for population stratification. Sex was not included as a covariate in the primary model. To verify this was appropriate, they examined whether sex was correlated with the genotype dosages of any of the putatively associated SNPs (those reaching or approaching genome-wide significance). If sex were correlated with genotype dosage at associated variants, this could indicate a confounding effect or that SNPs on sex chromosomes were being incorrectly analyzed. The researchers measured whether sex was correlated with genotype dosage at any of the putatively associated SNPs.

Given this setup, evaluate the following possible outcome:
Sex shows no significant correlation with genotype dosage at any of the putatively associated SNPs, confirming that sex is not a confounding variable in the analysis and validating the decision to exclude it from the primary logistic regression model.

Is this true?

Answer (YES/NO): YES